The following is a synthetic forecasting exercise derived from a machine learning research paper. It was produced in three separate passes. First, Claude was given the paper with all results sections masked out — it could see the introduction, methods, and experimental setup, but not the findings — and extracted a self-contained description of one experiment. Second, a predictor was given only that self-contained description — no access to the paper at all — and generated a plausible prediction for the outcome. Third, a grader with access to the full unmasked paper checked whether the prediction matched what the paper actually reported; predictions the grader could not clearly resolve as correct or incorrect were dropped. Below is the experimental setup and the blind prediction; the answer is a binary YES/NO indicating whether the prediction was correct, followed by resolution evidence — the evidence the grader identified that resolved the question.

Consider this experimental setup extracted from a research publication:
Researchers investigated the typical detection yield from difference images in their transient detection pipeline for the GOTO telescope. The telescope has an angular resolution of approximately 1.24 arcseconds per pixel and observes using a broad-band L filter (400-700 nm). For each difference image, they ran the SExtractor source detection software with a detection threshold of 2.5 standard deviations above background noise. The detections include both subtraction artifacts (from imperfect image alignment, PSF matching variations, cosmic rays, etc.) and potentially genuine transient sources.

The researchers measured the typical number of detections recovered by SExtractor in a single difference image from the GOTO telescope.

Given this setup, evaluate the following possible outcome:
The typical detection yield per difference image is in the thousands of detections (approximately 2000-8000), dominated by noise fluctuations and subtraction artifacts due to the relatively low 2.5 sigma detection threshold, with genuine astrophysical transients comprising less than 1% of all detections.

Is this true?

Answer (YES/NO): YES